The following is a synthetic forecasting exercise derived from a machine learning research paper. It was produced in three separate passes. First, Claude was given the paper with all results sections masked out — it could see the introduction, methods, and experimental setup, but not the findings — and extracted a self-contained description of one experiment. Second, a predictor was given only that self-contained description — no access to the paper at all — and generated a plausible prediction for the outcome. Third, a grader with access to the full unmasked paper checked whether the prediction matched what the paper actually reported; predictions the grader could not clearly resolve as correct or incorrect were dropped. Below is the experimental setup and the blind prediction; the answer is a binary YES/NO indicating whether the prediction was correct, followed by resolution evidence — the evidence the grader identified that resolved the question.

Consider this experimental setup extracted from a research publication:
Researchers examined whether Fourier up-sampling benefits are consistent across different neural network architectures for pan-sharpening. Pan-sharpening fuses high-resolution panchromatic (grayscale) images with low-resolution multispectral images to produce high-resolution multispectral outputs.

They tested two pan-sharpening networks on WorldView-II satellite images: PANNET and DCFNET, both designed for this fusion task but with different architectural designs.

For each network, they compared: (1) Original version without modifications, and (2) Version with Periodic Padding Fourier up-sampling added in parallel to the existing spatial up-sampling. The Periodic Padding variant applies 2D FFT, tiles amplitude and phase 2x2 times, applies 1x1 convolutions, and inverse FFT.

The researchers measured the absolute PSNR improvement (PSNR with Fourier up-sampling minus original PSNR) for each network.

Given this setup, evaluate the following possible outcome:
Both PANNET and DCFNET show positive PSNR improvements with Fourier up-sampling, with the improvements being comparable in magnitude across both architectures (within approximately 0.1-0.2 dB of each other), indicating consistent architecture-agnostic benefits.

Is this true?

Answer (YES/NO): YES